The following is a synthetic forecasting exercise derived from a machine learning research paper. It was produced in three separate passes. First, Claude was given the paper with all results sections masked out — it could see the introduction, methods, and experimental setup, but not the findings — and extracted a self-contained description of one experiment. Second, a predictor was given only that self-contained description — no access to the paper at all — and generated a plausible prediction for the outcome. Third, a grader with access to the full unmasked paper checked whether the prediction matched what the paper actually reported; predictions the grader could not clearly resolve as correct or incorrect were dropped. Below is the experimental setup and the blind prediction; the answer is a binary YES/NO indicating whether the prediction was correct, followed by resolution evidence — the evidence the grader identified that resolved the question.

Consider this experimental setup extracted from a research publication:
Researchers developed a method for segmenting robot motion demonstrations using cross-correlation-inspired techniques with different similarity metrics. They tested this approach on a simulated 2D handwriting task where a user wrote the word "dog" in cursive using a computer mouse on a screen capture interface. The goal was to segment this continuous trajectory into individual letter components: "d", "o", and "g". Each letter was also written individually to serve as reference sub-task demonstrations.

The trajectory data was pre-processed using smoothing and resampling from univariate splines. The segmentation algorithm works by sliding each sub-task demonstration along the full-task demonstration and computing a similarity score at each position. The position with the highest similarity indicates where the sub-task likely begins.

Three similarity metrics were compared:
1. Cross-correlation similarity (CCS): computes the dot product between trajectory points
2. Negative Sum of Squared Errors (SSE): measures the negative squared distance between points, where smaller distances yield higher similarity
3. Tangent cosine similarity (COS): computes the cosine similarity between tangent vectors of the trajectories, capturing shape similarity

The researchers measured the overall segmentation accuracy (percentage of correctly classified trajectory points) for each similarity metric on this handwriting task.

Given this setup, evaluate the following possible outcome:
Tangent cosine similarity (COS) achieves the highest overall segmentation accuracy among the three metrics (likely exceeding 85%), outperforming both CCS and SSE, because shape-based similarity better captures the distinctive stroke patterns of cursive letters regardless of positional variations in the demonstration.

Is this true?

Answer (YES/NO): NO